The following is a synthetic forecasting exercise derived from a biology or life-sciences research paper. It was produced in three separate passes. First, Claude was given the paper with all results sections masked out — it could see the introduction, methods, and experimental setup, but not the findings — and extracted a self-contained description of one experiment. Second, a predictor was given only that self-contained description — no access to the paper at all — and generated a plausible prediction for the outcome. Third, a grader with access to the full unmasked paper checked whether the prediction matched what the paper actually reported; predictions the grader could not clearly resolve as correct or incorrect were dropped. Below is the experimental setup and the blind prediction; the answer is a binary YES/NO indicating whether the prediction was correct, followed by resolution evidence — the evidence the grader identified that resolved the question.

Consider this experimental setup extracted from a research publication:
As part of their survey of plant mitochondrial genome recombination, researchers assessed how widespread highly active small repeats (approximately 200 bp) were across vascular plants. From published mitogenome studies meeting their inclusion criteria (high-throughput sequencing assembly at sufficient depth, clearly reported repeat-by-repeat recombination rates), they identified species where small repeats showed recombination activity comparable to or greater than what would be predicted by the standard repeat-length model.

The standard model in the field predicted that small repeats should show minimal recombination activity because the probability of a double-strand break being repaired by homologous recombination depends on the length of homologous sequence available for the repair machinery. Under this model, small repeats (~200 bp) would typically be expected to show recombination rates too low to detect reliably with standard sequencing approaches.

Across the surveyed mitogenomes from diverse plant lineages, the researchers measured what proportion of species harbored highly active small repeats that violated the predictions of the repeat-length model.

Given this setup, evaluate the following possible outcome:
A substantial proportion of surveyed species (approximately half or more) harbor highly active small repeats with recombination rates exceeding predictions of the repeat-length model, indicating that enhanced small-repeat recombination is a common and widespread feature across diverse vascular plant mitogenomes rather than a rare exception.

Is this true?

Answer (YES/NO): NO